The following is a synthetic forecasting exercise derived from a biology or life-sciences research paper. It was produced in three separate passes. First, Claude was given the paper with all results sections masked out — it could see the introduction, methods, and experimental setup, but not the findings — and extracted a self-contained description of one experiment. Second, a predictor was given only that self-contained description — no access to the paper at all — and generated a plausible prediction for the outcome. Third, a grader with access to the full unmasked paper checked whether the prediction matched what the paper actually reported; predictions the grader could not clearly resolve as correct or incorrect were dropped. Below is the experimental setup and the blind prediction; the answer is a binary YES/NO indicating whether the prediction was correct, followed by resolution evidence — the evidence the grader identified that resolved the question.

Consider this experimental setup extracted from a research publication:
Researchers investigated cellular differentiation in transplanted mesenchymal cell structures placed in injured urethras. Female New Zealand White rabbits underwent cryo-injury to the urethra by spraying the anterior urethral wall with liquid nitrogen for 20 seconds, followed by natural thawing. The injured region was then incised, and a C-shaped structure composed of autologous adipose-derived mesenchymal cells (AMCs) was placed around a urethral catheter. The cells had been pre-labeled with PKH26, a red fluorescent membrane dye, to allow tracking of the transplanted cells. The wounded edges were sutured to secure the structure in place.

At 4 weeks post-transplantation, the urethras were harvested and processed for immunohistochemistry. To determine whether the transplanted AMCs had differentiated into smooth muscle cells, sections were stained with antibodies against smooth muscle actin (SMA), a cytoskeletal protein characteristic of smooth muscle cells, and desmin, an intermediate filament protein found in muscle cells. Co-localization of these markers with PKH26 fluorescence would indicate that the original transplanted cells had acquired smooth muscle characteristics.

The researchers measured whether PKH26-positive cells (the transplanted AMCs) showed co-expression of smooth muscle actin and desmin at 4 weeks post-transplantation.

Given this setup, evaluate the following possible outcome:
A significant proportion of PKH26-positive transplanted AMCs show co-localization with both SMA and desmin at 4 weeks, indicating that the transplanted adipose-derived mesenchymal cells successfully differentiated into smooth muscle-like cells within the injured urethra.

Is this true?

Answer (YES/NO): NO